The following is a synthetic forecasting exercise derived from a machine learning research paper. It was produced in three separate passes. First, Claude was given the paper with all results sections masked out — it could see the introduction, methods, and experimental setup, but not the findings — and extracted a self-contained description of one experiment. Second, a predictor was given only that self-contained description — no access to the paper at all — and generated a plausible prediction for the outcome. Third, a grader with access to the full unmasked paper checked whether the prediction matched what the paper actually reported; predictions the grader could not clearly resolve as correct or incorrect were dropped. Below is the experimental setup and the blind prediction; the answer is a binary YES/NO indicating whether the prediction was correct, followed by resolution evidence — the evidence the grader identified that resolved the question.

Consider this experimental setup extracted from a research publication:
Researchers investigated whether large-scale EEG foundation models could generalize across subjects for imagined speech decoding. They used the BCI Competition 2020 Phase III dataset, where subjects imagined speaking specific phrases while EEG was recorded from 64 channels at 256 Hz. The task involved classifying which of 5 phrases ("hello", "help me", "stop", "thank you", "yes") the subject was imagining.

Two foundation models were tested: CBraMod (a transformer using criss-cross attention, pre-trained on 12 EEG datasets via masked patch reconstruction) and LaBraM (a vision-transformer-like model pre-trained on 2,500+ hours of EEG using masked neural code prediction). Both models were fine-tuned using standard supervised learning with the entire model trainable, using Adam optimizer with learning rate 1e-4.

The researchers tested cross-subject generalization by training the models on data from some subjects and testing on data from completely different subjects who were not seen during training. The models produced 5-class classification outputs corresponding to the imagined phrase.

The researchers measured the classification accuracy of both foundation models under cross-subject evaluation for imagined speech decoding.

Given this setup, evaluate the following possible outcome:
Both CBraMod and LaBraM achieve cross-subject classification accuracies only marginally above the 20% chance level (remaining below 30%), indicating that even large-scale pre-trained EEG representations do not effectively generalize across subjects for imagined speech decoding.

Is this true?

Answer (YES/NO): NO